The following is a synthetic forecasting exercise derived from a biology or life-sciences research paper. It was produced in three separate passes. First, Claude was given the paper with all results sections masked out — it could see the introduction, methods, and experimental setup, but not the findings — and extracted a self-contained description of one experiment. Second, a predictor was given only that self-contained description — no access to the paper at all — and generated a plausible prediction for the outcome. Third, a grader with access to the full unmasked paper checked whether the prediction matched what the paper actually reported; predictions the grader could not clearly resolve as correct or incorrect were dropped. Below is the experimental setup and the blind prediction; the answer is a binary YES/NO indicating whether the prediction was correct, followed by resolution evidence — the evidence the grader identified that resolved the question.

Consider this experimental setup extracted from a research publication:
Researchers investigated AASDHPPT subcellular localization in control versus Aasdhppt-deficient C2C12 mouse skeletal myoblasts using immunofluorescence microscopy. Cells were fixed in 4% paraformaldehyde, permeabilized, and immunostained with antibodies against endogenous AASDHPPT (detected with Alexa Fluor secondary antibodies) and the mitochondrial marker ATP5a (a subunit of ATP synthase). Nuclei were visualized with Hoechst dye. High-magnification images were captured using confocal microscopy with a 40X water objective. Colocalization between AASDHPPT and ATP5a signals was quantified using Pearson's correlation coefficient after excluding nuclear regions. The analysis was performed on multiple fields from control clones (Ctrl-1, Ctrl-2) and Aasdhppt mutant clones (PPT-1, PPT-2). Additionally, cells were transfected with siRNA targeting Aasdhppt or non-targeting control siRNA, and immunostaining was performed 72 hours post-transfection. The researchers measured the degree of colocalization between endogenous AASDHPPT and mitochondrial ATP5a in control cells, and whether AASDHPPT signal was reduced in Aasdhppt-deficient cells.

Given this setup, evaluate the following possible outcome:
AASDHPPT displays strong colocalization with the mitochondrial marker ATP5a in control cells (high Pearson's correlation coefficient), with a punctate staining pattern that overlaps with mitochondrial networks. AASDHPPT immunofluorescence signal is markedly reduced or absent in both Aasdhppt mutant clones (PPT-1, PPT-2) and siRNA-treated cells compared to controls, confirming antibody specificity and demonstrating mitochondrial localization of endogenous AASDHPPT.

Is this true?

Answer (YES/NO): YES